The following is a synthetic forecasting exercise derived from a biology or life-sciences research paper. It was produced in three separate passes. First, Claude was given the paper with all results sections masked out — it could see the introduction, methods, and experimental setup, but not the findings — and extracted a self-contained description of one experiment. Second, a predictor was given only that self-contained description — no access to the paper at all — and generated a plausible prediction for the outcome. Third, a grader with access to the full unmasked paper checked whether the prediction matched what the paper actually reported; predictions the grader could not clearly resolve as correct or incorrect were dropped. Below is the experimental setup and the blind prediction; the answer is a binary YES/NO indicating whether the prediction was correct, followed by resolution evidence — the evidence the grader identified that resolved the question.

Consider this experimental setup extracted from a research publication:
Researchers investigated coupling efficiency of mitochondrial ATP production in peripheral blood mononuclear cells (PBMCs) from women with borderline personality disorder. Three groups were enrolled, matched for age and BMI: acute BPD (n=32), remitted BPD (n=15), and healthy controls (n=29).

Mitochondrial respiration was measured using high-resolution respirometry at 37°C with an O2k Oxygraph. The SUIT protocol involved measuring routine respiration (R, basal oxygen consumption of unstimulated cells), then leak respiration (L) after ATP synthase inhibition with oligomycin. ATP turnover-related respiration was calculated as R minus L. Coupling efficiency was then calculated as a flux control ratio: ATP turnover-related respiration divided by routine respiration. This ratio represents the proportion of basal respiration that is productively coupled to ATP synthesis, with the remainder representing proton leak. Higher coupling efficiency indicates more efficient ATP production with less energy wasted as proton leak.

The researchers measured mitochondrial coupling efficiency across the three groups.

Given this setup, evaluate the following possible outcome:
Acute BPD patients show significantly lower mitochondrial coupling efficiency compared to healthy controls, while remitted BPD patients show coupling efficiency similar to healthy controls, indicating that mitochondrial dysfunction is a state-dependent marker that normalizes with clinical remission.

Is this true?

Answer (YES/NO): YES